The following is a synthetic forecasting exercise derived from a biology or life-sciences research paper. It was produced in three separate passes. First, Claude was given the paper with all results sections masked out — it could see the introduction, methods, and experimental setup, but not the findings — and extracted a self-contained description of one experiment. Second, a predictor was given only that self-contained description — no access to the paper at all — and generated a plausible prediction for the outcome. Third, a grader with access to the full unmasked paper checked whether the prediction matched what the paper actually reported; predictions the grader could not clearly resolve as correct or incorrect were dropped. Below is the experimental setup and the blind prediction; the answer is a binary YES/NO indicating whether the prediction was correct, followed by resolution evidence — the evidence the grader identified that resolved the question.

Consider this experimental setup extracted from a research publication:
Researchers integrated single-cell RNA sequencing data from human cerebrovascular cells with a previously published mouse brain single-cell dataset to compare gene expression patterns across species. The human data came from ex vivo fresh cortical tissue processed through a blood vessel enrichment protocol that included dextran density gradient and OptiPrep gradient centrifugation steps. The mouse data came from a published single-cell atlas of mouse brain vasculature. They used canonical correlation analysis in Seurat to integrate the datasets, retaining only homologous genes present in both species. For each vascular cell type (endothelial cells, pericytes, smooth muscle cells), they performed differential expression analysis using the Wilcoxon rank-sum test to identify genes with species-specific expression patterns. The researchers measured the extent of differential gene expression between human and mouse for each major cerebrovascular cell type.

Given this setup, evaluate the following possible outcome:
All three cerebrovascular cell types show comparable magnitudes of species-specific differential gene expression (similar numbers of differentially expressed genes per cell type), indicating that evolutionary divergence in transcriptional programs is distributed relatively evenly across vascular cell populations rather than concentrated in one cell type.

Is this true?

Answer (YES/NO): YES